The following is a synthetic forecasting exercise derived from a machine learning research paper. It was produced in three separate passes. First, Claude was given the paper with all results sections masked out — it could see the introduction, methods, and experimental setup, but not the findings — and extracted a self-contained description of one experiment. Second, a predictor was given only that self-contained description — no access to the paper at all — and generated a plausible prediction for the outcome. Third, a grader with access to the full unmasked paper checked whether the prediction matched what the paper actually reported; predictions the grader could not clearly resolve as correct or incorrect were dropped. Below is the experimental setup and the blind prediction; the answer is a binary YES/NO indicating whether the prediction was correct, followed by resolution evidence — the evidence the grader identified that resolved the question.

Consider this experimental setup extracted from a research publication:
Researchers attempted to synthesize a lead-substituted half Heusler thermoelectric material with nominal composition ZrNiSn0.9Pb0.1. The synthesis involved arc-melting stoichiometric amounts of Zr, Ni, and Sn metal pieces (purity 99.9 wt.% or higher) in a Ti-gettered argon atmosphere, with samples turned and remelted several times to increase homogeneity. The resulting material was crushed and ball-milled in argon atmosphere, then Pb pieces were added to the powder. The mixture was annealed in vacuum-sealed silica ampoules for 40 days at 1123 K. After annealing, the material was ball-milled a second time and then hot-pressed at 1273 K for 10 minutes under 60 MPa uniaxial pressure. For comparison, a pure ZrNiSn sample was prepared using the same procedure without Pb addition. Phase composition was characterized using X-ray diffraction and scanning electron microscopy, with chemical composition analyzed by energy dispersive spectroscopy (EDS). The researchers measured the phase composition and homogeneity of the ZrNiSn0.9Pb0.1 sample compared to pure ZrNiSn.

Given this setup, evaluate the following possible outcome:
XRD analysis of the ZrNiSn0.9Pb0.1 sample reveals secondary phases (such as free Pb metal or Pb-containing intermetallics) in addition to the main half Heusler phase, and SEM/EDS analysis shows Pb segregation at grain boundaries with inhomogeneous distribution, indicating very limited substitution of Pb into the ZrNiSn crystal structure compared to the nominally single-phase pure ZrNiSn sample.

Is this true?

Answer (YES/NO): NO